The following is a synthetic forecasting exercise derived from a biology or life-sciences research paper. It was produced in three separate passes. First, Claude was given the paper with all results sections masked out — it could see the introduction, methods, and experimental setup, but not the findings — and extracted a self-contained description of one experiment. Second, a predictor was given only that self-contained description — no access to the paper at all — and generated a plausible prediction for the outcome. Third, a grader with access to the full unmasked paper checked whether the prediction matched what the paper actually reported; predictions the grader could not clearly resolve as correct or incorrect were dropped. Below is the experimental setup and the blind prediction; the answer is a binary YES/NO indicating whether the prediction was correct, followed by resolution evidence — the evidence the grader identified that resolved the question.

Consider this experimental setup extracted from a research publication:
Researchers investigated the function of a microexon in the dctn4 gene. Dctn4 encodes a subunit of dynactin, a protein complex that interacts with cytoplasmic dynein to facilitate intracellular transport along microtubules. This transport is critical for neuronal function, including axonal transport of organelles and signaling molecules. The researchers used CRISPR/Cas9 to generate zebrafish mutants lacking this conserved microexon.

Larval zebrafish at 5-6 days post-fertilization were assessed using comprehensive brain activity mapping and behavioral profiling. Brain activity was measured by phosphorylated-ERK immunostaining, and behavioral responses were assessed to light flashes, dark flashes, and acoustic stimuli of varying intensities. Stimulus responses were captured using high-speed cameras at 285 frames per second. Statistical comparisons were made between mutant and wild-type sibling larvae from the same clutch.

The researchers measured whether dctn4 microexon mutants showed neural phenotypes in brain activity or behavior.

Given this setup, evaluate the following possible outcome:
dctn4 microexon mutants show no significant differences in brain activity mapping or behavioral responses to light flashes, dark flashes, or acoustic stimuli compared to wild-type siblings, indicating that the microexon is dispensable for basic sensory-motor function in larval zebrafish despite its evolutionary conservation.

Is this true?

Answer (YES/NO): NO